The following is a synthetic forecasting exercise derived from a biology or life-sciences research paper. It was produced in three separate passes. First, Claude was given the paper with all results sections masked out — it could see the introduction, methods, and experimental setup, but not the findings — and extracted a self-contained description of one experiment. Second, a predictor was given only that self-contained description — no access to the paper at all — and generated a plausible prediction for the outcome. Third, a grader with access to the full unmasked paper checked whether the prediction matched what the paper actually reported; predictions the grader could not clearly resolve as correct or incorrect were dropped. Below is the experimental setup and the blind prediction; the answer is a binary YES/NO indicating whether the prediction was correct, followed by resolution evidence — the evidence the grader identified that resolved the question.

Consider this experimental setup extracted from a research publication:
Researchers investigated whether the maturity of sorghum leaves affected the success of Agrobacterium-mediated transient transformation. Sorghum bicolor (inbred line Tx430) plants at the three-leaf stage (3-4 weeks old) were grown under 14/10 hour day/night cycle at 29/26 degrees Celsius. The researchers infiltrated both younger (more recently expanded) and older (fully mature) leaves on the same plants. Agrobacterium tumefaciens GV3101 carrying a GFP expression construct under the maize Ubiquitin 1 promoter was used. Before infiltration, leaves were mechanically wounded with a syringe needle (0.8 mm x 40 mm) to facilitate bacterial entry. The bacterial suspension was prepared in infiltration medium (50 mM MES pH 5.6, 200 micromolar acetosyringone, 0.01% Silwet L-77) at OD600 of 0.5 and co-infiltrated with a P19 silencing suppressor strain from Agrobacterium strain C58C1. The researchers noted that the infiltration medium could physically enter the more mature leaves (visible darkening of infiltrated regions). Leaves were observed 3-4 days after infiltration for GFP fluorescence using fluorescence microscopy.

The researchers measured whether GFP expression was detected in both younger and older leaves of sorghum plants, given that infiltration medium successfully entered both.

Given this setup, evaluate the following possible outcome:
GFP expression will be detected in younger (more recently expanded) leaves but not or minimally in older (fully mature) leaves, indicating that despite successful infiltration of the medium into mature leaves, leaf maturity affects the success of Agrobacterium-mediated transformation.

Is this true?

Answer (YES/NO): YES